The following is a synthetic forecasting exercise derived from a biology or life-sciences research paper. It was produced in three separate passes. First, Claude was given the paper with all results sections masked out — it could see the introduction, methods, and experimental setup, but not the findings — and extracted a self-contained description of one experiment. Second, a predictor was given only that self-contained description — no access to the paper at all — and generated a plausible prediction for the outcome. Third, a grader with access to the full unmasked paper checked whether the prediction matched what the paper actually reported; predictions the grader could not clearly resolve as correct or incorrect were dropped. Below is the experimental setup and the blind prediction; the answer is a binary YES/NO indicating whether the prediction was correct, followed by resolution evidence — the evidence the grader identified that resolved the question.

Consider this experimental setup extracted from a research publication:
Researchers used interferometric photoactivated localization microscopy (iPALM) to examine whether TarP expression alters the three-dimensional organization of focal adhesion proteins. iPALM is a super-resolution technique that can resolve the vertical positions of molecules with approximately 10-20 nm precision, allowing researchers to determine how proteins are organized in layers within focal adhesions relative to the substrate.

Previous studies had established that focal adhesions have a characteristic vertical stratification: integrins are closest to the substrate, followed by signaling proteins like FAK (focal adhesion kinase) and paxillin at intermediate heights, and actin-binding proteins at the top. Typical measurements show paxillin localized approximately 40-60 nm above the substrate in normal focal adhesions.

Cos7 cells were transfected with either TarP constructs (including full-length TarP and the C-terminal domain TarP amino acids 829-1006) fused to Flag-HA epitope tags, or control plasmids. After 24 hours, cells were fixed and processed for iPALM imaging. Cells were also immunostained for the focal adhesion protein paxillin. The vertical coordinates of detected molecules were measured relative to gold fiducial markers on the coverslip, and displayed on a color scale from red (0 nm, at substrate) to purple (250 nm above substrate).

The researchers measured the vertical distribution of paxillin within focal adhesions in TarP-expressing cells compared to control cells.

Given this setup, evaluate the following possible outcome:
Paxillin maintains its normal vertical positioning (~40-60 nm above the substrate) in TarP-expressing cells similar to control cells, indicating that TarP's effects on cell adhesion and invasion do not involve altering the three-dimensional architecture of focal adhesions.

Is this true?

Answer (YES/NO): NO